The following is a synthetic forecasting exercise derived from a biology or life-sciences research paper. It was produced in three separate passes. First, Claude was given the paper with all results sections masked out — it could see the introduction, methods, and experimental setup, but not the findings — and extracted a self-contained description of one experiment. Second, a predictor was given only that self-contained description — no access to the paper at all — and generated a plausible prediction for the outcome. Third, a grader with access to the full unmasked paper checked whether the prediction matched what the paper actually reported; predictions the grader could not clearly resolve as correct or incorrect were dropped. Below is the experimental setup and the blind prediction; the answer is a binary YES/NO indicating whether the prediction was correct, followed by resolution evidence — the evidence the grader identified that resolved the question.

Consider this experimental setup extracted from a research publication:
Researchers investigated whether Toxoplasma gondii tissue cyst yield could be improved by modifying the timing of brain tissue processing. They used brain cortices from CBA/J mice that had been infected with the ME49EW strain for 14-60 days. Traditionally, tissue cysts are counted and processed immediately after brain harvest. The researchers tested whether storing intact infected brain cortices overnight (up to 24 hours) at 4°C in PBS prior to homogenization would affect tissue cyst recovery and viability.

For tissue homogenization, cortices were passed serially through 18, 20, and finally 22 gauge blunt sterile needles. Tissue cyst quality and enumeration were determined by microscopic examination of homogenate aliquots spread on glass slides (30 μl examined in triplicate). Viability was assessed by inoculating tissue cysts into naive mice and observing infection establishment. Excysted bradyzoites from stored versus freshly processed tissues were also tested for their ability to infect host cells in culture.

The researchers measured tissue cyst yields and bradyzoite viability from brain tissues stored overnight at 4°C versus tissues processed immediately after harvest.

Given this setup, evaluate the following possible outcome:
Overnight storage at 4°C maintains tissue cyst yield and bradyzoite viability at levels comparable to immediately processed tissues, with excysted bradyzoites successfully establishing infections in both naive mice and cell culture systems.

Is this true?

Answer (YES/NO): NO